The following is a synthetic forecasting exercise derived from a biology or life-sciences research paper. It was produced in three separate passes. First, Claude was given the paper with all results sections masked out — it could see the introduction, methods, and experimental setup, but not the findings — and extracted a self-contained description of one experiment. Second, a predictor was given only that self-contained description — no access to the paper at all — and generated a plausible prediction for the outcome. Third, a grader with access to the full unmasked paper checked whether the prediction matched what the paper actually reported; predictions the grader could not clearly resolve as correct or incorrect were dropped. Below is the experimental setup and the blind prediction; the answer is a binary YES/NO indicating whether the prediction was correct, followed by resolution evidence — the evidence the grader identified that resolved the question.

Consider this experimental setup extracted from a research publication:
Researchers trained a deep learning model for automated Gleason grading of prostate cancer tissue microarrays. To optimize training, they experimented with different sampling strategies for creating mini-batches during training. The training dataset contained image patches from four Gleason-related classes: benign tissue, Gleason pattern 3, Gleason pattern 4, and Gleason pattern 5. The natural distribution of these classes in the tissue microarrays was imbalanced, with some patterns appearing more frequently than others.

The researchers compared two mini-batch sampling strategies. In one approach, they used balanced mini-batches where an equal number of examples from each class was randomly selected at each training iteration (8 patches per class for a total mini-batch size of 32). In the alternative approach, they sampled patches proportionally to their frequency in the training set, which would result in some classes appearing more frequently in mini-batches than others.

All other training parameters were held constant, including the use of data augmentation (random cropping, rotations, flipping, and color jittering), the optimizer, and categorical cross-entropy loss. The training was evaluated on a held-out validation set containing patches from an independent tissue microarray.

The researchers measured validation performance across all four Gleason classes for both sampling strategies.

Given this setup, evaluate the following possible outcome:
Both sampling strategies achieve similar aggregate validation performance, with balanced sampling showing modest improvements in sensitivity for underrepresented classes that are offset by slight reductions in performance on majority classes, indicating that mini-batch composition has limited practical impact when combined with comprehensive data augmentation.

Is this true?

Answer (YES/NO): NO